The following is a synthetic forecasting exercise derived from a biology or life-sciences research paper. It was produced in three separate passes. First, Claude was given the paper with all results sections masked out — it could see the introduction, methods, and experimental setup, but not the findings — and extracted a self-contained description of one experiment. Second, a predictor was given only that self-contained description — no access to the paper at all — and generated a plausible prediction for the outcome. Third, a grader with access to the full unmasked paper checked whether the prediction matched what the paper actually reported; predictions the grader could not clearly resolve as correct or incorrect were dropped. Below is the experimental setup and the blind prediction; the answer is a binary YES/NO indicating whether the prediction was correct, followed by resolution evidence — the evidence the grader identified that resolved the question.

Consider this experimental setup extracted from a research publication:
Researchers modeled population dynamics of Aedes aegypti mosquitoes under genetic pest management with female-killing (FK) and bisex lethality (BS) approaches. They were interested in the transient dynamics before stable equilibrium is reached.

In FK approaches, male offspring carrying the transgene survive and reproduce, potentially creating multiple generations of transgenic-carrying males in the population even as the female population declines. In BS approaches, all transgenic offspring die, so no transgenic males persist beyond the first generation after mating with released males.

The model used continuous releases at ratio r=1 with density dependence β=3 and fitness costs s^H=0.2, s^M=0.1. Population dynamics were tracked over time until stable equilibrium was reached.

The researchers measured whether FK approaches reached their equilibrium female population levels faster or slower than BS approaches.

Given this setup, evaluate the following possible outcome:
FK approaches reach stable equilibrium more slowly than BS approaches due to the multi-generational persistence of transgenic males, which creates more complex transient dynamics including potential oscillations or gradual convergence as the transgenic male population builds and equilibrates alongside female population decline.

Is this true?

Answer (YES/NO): NO